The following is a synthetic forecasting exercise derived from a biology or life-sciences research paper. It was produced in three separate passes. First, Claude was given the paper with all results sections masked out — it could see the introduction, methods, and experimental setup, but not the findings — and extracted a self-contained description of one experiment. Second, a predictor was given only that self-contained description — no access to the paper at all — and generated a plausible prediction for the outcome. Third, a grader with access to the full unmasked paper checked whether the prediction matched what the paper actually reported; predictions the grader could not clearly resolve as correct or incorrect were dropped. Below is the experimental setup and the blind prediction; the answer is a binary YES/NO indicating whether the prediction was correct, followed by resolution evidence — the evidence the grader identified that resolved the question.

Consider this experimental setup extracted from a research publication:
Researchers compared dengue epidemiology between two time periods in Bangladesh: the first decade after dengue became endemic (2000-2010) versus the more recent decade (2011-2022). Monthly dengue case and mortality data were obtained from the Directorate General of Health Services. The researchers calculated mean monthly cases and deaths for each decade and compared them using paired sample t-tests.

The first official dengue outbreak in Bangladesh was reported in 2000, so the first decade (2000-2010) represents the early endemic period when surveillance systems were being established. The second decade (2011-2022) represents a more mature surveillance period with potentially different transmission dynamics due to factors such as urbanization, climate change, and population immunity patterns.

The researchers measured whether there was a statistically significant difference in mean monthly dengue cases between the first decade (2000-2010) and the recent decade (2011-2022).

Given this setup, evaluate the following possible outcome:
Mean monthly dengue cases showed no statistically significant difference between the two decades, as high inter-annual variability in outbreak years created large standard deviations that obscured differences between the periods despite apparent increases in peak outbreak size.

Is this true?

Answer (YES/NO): NO